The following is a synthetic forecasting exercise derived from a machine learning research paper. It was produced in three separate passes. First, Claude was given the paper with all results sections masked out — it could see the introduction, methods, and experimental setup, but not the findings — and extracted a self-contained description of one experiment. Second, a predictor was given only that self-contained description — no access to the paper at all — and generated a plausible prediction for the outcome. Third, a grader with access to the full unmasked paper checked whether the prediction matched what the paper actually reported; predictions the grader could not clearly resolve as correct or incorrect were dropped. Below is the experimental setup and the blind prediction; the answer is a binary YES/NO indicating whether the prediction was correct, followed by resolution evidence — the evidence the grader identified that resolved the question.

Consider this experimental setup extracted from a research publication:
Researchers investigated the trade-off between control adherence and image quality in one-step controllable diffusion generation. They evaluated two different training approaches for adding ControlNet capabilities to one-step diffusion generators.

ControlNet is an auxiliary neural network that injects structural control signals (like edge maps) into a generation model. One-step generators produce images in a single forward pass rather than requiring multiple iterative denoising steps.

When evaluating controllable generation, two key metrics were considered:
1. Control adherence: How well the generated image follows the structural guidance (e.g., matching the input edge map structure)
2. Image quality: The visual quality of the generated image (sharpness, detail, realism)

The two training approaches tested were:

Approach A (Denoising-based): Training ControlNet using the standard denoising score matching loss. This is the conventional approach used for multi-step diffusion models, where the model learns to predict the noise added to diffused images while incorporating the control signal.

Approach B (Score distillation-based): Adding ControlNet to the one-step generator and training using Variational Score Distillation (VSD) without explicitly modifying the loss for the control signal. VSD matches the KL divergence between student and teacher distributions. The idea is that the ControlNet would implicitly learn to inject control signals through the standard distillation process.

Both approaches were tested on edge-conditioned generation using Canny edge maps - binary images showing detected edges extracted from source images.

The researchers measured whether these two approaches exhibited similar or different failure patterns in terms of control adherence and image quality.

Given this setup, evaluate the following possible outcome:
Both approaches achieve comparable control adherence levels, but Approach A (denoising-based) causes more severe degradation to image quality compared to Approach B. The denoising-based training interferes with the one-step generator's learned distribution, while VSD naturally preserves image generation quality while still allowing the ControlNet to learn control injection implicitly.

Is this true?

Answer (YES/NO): NO